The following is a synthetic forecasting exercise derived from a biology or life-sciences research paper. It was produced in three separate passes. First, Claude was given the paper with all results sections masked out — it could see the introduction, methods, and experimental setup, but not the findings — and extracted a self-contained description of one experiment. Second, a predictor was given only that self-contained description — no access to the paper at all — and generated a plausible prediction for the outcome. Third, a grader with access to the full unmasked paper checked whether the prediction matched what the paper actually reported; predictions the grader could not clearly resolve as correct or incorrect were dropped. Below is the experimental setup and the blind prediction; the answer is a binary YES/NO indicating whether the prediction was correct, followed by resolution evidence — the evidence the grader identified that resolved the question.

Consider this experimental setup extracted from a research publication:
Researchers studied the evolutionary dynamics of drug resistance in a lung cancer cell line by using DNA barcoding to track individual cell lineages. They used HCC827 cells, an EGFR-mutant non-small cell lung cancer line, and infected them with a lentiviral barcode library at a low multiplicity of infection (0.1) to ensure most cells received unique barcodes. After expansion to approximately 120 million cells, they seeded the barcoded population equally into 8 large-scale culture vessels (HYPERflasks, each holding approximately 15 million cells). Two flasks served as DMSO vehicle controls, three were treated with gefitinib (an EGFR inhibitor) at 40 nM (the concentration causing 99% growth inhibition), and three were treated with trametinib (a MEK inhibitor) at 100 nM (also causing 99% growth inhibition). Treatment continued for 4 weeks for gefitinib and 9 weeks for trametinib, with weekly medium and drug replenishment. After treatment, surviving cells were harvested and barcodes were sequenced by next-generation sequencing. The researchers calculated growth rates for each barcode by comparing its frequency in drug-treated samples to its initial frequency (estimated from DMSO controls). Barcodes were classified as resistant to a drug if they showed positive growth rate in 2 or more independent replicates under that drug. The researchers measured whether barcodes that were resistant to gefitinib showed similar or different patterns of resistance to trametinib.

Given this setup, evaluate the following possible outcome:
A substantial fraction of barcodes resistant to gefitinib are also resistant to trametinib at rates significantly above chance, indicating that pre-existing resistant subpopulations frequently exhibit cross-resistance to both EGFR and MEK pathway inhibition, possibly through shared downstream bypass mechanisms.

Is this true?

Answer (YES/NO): YES